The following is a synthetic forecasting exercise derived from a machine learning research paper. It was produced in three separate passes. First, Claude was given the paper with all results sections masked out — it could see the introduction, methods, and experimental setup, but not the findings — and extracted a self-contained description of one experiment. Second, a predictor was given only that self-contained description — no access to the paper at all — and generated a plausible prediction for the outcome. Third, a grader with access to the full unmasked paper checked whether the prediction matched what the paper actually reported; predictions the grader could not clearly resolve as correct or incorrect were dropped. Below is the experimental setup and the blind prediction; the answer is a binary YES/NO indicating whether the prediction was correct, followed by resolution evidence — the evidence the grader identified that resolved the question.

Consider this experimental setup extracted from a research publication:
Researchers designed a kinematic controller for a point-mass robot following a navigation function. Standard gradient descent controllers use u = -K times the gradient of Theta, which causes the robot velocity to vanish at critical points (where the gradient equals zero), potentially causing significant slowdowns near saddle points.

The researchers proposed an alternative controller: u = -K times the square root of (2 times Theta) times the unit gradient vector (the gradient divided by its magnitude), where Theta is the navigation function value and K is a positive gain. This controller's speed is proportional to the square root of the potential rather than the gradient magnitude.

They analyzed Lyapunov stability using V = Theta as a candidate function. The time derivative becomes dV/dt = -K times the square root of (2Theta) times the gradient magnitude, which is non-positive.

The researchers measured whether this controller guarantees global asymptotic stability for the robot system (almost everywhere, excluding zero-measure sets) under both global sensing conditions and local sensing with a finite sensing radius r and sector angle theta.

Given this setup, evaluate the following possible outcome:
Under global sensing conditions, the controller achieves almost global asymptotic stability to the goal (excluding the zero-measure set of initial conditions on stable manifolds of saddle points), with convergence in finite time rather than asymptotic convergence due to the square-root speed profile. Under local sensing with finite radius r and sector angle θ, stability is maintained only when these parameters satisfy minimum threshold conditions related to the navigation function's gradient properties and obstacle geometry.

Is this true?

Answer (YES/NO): NO